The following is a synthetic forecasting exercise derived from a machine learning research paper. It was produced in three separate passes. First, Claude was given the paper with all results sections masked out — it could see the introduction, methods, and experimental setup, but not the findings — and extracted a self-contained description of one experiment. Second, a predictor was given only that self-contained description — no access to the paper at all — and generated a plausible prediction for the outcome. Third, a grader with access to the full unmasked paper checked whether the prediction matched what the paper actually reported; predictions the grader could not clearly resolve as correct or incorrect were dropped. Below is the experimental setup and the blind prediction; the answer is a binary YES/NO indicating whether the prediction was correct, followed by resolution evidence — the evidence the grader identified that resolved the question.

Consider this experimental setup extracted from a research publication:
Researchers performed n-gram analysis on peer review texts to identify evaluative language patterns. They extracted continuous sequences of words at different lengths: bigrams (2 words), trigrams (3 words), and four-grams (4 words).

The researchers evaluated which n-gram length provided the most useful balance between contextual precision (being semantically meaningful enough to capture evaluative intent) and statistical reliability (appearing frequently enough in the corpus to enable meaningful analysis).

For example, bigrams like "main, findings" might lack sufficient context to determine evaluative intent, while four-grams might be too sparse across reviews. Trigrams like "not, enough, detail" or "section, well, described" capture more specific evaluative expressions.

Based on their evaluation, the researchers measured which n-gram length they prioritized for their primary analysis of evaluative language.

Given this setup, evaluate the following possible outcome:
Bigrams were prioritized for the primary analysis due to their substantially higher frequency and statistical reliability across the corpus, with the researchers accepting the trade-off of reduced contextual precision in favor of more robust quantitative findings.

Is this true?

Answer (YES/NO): NO